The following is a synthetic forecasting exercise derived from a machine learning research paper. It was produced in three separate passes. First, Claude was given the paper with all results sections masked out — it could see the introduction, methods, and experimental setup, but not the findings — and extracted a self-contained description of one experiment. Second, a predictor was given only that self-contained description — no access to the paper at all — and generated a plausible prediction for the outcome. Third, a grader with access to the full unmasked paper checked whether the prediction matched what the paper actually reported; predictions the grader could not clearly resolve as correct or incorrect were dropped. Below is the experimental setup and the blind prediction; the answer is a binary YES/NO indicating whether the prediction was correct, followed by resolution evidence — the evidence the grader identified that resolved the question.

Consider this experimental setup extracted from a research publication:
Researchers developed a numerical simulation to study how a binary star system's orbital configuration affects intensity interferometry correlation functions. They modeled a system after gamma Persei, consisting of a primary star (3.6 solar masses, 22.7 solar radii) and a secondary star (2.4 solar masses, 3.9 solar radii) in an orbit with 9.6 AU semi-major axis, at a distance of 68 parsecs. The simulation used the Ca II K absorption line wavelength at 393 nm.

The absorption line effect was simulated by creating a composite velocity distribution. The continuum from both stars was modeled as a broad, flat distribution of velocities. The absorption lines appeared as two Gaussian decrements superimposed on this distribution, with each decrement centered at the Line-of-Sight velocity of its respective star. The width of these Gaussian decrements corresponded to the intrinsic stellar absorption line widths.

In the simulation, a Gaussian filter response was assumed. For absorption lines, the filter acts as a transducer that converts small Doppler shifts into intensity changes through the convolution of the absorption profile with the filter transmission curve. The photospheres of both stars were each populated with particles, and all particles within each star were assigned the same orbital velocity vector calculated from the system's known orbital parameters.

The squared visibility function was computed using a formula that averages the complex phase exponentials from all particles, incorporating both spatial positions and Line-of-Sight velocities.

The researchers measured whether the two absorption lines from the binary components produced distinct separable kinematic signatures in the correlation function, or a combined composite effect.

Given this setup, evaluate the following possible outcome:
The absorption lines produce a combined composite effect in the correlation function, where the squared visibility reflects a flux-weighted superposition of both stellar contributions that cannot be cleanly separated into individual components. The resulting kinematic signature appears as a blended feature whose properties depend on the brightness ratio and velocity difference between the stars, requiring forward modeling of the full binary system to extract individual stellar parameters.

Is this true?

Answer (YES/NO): YES